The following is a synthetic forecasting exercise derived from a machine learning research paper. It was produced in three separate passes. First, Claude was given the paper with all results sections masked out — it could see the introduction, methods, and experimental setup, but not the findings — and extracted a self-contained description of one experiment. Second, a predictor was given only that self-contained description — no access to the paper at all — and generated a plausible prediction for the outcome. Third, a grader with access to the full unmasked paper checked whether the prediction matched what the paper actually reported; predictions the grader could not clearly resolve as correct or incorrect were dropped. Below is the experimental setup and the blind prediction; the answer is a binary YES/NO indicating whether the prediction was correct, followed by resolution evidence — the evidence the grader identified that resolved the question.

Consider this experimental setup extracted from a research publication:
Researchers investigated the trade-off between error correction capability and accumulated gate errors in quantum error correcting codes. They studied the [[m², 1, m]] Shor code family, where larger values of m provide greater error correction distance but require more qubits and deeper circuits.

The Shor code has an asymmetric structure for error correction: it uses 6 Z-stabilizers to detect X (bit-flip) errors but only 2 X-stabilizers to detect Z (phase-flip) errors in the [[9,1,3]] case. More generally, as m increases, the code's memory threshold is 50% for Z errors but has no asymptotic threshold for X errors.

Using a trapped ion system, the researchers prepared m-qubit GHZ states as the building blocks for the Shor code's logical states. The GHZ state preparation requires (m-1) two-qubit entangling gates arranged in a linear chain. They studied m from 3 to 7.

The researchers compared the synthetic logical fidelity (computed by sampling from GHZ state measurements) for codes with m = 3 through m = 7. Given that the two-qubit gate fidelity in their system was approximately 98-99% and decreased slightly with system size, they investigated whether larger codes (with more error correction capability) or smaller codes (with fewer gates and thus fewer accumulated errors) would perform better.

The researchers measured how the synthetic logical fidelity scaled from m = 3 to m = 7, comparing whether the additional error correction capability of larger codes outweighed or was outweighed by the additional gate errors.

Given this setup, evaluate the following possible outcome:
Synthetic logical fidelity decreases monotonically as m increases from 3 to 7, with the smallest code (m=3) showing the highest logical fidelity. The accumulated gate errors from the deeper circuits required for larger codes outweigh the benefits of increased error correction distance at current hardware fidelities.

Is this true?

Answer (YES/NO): NO